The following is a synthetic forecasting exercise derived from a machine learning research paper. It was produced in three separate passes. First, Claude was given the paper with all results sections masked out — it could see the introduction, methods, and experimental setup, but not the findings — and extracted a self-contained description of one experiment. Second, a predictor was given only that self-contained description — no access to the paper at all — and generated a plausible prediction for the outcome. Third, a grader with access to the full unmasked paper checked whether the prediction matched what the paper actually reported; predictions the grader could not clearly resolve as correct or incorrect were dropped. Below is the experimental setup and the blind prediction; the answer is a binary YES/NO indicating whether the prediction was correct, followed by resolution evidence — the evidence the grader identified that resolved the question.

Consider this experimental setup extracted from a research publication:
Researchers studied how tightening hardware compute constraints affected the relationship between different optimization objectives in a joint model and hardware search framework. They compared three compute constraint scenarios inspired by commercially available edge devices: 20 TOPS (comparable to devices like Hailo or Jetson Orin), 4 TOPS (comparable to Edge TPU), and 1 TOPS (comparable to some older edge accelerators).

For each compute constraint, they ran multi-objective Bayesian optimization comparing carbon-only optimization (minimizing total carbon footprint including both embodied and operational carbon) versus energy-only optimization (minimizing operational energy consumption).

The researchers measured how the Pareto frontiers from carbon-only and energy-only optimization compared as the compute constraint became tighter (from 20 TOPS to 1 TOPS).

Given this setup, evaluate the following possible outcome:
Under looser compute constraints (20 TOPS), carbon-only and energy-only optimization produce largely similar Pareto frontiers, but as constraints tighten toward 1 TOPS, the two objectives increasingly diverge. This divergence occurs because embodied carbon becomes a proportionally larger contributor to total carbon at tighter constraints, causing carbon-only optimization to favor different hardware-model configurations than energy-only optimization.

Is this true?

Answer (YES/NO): NO